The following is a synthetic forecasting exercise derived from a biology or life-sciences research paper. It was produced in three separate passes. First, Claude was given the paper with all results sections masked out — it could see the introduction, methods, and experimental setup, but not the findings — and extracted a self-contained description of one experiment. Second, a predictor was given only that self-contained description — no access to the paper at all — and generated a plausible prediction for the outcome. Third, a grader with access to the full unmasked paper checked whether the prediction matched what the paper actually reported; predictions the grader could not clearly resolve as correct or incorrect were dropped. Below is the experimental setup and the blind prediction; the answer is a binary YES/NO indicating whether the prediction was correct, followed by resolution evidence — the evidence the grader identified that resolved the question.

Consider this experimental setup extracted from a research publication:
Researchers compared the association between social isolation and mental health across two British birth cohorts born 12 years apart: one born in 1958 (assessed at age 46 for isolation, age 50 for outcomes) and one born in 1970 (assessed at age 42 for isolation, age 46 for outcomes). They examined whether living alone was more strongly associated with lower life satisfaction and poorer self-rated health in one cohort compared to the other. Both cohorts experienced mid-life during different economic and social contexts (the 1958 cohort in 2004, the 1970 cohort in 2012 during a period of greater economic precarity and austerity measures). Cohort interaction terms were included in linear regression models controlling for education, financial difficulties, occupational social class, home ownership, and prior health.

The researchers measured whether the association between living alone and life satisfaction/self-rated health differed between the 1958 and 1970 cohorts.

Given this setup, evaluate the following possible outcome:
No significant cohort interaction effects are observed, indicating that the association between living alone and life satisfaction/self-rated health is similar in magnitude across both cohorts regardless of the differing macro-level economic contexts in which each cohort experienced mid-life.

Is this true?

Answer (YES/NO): NO